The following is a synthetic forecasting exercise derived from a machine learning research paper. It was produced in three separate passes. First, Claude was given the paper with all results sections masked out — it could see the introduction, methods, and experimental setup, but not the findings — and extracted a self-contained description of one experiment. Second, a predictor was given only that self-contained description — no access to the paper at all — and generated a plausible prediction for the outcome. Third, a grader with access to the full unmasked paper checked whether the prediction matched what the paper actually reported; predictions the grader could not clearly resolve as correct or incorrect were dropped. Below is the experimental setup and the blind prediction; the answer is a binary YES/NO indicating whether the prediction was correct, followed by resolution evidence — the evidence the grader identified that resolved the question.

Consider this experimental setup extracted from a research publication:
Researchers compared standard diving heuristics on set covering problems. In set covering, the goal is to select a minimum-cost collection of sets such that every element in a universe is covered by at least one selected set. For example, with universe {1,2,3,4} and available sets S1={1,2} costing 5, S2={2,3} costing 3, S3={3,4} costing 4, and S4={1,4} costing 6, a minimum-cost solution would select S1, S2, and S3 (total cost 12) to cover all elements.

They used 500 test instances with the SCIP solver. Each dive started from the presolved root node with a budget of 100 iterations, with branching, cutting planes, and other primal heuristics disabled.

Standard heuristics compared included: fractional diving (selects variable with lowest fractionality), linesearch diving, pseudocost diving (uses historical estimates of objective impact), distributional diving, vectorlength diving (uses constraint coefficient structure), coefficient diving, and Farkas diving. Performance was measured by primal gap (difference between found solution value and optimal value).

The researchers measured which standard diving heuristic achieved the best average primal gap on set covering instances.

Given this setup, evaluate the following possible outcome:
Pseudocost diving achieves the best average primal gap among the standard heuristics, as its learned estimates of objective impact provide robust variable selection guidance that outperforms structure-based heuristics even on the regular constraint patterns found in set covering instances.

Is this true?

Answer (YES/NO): NO